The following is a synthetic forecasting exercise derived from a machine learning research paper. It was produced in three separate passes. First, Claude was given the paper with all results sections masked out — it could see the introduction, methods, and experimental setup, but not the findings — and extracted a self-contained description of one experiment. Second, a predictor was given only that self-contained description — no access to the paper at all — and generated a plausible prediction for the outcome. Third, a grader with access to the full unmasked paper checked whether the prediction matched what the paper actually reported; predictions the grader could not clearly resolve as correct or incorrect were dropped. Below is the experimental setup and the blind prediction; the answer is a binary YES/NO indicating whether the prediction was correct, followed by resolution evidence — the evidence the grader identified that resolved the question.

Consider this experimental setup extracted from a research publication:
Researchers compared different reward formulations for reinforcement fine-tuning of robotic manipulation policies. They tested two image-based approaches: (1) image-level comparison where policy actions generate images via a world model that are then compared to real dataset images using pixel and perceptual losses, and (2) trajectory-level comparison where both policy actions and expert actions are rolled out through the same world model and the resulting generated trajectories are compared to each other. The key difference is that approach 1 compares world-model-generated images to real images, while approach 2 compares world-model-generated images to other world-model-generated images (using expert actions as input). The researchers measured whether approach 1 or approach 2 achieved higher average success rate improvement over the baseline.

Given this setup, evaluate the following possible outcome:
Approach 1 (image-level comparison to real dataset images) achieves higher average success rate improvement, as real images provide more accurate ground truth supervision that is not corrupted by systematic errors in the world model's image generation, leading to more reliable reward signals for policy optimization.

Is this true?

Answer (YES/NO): NO